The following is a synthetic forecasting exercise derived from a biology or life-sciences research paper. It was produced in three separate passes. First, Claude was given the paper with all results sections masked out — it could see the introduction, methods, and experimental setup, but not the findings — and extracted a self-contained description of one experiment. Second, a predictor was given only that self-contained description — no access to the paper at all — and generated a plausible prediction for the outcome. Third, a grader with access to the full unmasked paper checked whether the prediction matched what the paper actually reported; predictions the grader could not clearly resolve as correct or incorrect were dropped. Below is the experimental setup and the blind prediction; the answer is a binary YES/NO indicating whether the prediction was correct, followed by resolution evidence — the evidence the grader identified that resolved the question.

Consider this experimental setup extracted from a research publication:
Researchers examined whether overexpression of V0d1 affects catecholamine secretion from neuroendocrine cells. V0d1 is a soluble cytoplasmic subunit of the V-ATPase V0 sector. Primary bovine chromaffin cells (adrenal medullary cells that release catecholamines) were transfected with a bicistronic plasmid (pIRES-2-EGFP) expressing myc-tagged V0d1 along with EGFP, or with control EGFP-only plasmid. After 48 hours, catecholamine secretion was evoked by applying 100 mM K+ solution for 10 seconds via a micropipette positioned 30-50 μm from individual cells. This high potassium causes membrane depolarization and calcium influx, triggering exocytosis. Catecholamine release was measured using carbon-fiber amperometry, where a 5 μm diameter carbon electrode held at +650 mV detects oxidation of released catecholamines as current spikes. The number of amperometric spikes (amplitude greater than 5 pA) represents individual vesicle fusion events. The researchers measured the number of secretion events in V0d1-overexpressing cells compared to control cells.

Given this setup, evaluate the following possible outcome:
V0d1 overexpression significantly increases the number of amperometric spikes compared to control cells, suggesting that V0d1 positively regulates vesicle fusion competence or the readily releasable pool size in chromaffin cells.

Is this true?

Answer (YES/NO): NO